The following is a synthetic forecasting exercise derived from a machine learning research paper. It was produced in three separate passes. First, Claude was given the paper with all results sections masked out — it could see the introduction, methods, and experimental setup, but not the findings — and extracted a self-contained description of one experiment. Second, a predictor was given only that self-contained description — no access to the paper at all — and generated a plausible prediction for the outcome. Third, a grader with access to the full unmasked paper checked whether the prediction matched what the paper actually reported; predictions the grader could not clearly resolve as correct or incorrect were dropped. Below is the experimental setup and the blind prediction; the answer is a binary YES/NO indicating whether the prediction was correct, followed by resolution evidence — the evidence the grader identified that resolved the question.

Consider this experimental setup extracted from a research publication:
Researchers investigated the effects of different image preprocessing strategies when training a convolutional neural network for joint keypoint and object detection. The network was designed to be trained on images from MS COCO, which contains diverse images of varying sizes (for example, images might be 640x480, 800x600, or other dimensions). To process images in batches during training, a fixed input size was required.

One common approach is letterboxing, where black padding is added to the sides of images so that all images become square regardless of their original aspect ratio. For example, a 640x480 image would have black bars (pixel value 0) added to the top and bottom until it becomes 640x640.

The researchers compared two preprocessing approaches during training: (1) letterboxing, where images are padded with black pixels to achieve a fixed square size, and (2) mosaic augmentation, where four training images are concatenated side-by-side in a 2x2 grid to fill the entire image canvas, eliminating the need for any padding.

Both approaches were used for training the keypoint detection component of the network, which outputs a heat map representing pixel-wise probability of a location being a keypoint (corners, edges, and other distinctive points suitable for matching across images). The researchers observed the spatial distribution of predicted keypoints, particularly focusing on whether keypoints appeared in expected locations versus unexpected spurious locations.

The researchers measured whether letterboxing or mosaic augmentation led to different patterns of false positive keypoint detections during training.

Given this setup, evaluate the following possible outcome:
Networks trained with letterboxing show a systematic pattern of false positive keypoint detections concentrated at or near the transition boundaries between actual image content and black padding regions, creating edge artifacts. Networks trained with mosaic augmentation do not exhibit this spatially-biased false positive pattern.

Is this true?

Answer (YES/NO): YES